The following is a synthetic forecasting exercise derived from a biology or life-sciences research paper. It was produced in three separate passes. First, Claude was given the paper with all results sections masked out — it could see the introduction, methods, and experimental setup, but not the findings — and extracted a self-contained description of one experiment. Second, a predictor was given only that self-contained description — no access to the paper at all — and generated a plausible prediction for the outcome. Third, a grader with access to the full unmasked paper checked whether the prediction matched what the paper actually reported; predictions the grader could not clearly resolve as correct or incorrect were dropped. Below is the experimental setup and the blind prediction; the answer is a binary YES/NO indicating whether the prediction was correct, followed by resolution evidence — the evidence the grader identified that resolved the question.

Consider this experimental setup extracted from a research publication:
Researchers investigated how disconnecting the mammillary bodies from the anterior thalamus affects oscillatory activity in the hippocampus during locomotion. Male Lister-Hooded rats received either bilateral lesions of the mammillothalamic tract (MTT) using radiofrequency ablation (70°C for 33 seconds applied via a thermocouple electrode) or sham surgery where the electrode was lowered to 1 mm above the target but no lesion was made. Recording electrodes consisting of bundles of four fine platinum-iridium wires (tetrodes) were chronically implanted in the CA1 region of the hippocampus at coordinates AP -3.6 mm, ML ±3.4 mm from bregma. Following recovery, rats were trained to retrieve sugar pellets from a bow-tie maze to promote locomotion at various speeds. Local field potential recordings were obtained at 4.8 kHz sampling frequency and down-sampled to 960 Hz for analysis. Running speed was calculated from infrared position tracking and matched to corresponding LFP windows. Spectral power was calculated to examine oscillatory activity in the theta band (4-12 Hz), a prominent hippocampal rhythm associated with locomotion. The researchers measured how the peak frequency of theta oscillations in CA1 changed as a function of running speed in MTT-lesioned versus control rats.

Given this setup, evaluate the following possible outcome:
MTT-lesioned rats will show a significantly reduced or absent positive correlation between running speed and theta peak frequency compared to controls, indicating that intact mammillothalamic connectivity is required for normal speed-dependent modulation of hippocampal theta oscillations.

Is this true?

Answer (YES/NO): NO